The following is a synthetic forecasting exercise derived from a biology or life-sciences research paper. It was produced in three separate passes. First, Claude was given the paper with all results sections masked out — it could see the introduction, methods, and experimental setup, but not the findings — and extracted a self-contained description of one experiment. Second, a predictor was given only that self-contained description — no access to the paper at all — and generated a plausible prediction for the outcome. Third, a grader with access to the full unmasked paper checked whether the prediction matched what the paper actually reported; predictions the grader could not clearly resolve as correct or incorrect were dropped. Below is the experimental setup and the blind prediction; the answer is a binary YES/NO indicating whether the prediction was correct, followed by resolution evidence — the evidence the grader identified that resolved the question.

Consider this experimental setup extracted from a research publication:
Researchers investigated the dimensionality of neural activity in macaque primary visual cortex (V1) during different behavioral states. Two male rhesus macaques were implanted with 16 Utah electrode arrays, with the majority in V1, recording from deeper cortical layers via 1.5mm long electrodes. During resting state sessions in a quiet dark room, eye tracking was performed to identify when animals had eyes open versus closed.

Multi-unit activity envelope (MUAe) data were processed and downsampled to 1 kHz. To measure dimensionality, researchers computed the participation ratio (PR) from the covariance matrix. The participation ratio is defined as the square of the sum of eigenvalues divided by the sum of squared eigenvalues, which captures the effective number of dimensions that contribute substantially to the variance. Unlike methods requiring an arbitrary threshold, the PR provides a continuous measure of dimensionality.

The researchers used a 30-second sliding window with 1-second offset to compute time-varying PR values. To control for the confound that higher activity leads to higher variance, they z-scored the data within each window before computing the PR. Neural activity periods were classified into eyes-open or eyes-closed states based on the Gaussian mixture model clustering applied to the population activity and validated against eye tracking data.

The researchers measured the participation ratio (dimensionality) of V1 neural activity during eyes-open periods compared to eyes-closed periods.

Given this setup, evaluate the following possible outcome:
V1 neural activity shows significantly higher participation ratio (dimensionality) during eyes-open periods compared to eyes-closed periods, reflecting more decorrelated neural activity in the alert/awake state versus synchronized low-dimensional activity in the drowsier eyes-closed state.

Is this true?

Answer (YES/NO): YES